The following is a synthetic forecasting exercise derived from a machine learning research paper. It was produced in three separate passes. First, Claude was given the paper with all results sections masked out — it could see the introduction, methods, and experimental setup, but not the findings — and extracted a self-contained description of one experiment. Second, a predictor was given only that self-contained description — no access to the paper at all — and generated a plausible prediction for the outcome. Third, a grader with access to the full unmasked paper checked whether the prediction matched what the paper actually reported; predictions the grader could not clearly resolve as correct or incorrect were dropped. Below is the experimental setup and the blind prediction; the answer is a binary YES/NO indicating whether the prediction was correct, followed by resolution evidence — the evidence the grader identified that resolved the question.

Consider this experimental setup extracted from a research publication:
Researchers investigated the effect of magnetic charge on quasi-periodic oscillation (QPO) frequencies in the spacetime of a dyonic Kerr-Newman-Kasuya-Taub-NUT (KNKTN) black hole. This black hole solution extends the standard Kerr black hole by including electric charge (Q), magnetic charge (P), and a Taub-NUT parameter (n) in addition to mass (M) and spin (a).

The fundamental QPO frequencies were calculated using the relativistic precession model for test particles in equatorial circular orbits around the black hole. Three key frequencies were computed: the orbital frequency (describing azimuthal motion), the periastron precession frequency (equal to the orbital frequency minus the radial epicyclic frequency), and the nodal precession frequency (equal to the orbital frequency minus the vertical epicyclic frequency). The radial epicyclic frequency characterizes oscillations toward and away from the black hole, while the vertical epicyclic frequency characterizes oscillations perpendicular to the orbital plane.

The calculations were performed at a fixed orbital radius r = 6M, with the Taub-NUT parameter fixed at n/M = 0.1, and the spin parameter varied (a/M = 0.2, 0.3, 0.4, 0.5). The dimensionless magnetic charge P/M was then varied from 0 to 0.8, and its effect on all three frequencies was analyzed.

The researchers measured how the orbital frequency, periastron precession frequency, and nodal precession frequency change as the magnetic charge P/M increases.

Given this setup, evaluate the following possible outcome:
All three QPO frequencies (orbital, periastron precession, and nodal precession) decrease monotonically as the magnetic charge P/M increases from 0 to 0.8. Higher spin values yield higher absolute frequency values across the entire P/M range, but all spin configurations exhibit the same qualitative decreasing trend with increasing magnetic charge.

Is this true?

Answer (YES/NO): NO